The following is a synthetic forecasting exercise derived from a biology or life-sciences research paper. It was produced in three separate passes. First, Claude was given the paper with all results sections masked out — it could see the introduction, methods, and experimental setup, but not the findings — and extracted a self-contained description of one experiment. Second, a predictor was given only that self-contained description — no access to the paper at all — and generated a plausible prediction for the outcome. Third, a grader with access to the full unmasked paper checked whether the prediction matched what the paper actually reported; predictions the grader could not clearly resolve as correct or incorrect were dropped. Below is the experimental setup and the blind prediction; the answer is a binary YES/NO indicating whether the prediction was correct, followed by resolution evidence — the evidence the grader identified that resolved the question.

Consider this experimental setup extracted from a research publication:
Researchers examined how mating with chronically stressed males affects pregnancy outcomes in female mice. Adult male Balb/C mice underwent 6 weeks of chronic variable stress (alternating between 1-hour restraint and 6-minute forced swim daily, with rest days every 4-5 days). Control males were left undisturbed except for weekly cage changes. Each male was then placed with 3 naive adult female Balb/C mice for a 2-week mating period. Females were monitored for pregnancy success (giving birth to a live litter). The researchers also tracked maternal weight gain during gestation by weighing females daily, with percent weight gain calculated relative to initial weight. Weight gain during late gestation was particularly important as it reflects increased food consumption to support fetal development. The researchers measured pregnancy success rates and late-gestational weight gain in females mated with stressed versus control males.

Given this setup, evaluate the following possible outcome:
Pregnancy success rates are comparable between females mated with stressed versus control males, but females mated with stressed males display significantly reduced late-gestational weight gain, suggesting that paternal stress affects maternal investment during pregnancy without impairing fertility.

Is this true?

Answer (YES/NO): NO